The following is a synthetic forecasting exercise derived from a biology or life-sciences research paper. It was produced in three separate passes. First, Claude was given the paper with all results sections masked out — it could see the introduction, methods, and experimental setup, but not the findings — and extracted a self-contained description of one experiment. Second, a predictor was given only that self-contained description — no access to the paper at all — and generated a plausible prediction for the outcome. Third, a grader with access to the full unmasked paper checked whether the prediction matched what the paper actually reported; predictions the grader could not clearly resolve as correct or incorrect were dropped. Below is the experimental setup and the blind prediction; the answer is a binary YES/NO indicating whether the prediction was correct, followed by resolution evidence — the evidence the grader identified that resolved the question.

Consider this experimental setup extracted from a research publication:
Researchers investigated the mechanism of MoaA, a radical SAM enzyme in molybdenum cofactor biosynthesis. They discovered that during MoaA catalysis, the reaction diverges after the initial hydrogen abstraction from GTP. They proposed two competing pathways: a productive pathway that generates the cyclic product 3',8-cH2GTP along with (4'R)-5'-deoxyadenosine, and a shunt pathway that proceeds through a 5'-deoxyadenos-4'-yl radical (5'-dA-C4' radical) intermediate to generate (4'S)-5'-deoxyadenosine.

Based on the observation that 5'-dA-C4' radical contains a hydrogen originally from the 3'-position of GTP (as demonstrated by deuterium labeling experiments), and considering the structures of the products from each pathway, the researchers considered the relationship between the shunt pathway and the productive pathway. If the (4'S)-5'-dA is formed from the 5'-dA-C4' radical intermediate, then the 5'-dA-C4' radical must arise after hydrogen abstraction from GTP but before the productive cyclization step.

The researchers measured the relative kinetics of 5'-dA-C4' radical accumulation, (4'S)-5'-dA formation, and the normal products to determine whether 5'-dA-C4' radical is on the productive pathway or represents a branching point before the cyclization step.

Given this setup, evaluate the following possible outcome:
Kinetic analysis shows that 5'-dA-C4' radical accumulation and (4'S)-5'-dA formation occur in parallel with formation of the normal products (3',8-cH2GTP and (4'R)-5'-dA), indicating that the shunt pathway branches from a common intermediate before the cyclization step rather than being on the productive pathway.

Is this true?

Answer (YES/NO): YES